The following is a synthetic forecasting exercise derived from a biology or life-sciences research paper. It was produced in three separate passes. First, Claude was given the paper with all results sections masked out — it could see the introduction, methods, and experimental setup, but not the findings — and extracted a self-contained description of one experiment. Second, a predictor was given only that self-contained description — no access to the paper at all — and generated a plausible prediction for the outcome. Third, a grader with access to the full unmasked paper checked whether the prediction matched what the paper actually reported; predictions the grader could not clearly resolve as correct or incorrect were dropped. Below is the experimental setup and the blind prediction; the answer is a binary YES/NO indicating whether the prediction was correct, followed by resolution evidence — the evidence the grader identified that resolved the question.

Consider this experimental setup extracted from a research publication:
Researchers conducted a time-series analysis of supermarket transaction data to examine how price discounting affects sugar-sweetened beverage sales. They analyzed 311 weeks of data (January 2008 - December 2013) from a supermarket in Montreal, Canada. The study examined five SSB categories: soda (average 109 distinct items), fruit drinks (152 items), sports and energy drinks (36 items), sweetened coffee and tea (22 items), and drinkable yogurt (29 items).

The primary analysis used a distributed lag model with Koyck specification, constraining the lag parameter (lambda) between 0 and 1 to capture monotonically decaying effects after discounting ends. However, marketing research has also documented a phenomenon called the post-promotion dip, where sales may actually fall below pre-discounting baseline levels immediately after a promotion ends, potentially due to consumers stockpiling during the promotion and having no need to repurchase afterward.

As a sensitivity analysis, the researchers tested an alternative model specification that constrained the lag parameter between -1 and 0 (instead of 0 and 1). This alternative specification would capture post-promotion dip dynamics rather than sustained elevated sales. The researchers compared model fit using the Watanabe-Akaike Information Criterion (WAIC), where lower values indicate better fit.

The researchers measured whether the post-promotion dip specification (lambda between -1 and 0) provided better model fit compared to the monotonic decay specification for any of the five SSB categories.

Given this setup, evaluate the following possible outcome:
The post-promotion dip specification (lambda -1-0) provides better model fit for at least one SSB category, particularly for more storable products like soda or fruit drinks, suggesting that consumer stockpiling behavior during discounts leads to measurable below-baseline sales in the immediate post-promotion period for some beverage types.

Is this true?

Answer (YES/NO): NO